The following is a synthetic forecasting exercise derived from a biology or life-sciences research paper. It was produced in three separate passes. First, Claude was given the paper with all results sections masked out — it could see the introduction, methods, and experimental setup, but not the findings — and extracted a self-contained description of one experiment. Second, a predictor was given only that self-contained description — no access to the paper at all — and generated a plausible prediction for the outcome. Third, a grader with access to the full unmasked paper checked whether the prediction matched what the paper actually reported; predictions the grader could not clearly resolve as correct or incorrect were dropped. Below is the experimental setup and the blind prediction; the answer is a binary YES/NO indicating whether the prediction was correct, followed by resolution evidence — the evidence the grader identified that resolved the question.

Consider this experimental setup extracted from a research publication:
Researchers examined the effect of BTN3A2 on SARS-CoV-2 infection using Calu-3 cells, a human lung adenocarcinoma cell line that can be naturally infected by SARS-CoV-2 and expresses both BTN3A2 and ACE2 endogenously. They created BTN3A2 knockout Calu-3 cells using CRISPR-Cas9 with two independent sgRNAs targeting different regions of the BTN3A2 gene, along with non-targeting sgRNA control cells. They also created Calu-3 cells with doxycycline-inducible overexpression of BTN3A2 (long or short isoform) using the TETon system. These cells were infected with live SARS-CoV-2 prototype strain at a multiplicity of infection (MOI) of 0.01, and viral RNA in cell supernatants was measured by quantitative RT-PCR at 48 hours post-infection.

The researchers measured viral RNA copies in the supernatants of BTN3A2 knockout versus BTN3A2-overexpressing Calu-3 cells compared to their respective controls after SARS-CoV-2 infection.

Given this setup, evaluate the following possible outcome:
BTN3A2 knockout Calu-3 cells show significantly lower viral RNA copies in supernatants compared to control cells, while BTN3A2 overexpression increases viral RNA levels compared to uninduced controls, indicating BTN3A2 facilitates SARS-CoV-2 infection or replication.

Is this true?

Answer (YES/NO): NO